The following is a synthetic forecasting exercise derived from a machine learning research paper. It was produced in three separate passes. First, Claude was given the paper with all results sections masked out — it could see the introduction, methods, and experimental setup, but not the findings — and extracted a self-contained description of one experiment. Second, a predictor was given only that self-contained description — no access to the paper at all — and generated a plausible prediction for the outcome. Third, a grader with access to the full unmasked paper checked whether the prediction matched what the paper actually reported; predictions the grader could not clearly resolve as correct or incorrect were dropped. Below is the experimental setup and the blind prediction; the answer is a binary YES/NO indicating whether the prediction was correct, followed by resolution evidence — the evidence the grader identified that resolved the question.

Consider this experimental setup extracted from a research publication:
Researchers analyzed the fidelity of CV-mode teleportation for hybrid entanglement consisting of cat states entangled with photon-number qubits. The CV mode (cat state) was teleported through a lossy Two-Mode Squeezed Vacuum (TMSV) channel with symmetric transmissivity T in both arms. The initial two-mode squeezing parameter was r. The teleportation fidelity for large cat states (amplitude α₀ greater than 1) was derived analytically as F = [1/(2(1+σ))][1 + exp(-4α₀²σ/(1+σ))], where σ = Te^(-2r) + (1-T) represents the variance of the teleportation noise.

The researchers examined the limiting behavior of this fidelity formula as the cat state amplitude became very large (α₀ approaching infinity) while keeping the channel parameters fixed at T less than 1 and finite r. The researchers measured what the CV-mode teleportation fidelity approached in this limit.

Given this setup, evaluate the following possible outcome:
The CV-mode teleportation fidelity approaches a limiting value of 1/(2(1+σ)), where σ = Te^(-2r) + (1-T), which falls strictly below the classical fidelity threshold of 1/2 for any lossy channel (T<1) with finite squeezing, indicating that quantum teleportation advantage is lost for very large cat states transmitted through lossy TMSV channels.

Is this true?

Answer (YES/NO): YES